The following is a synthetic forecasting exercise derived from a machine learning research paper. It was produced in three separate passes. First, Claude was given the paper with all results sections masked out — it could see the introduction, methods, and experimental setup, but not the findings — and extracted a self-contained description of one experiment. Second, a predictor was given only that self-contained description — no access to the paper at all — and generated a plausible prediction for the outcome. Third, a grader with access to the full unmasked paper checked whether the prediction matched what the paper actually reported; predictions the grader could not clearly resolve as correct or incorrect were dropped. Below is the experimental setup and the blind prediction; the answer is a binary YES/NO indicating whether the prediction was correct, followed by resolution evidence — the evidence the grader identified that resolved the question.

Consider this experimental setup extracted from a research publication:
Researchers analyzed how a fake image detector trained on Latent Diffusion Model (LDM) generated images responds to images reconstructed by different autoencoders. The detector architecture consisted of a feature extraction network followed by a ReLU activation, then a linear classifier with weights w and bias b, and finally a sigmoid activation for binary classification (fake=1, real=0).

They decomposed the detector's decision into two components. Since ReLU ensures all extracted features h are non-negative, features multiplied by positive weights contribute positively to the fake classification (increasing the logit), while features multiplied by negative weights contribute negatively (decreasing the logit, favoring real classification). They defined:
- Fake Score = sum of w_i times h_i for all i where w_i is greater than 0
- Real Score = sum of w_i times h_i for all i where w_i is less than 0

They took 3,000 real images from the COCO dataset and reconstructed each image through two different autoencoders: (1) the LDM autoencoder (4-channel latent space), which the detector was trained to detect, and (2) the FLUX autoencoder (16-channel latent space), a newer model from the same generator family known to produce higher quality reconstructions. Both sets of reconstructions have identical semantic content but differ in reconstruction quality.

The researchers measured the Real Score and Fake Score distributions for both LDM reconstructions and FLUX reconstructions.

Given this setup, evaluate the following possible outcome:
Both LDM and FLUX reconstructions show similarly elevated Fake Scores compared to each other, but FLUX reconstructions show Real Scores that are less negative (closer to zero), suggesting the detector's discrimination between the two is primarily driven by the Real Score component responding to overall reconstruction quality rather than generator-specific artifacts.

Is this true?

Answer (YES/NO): NO